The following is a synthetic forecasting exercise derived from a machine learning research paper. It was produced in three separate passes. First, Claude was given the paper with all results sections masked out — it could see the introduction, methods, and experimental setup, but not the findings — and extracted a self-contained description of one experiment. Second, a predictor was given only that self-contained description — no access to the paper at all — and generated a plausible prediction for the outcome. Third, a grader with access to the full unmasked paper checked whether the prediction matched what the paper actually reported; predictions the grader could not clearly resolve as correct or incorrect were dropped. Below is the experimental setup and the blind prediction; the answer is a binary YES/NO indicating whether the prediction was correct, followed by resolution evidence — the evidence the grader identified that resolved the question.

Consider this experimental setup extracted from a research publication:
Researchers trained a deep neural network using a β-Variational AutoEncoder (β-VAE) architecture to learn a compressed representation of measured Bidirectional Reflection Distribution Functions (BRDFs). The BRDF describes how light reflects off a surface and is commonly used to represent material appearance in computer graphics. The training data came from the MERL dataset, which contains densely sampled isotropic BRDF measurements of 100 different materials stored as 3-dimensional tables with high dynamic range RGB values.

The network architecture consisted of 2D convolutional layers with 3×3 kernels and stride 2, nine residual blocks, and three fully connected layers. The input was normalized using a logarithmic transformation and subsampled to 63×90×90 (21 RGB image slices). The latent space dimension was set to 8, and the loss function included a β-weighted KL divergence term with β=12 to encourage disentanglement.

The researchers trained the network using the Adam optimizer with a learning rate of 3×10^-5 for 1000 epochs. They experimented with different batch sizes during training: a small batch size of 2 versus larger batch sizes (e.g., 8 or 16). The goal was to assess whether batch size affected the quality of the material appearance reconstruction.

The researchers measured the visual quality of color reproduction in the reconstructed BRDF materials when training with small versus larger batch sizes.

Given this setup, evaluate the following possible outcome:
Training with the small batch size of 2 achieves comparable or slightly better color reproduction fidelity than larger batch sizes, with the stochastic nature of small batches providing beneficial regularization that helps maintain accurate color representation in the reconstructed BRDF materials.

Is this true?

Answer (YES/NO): NO